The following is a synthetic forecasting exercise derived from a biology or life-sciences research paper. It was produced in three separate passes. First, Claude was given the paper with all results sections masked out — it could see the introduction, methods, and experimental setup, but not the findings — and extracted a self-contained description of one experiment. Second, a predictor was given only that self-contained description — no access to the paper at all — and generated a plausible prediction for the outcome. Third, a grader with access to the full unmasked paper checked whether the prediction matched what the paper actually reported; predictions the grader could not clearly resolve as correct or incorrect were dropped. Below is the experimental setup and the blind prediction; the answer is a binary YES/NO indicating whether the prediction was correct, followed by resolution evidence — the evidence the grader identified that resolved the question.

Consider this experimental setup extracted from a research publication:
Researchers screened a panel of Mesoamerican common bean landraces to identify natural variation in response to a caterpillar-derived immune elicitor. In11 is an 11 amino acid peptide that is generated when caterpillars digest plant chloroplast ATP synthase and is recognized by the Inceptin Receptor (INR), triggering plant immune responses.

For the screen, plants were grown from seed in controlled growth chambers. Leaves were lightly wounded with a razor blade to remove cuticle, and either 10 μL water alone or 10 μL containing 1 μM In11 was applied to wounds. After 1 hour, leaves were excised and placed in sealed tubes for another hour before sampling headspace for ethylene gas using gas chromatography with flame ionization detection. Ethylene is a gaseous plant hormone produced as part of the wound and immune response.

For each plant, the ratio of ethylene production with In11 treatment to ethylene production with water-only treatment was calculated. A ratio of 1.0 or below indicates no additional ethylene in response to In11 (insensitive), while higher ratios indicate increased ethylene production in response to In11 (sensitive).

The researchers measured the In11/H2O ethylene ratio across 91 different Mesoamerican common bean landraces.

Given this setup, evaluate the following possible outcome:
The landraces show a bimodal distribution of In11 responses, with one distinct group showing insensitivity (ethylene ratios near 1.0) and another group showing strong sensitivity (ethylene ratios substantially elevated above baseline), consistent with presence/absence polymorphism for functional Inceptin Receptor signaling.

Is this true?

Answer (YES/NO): NO